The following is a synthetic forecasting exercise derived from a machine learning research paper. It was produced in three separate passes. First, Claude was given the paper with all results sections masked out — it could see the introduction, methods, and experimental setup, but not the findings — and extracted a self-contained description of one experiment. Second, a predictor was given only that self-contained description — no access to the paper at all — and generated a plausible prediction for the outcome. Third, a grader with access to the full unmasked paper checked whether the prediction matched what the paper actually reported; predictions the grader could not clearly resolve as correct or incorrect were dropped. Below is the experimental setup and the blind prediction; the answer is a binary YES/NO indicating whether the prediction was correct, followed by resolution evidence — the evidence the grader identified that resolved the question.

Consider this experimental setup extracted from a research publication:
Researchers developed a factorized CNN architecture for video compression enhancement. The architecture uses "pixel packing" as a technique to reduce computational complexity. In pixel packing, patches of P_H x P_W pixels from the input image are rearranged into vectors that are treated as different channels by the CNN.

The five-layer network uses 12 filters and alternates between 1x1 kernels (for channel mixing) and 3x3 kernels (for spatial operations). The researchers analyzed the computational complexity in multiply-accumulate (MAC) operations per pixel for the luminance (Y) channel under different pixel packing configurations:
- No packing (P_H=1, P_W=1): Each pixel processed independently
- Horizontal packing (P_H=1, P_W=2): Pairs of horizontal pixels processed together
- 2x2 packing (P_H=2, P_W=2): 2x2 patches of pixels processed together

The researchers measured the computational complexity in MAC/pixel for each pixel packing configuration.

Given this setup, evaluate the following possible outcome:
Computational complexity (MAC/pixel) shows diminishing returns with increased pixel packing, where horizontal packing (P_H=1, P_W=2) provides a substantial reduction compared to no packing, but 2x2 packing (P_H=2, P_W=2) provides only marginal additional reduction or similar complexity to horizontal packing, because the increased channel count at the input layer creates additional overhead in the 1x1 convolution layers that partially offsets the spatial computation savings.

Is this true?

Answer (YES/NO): NO